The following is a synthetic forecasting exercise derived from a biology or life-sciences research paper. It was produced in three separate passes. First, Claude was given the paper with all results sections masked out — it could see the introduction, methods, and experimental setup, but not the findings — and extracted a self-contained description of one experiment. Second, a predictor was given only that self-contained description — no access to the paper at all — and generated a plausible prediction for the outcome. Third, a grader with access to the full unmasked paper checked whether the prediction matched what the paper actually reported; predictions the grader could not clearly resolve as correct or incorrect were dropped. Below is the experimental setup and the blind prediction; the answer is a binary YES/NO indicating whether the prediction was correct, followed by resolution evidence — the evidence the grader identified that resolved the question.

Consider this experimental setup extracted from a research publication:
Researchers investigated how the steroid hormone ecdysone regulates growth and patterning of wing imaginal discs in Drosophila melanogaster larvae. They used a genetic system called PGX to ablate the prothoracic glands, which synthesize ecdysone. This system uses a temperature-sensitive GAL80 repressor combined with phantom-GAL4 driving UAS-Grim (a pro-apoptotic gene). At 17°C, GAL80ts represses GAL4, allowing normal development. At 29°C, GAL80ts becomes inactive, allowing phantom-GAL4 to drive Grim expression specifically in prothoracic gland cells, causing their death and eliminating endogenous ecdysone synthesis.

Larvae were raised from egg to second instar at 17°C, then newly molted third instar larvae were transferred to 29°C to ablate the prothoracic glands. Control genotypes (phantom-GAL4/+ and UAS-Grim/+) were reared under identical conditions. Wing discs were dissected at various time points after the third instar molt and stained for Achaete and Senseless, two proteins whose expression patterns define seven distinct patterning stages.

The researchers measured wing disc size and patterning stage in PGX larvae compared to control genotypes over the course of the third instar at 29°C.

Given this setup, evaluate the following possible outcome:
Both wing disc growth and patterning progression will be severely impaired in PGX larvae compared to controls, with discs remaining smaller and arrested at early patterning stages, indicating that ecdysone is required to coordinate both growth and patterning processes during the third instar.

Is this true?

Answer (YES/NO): NO